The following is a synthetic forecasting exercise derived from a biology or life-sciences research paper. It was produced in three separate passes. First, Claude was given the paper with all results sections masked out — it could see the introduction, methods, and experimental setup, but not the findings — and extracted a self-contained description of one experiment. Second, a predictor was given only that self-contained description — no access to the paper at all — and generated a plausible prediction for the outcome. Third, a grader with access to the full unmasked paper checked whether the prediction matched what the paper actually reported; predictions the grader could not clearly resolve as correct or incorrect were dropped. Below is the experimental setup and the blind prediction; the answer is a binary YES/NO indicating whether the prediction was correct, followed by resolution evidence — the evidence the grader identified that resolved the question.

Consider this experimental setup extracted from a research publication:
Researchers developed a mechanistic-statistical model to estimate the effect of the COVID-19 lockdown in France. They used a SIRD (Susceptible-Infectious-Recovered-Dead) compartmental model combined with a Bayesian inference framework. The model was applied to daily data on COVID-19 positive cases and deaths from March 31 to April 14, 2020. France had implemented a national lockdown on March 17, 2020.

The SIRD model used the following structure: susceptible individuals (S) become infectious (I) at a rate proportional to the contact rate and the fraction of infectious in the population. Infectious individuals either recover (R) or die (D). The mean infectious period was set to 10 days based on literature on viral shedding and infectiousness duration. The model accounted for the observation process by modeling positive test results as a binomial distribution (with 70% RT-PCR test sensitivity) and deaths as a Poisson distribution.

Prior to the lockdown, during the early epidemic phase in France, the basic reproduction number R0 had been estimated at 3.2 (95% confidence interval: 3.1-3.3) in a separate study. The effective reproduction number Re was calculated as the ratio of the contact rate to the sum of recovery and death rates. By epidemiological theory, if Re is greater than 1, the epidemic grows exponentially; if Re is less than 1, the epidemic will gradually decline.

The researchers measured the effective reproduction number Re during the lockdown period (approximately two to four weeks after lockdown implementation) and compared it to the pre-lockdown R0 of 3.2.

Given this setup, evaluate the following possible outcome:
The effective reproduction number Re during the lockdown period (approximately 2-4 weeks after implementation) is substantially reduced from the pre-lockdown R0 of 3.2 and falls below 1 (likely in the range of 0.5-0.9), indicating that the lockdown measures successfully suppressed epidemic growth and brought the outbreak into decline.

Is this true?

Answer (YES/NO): NO